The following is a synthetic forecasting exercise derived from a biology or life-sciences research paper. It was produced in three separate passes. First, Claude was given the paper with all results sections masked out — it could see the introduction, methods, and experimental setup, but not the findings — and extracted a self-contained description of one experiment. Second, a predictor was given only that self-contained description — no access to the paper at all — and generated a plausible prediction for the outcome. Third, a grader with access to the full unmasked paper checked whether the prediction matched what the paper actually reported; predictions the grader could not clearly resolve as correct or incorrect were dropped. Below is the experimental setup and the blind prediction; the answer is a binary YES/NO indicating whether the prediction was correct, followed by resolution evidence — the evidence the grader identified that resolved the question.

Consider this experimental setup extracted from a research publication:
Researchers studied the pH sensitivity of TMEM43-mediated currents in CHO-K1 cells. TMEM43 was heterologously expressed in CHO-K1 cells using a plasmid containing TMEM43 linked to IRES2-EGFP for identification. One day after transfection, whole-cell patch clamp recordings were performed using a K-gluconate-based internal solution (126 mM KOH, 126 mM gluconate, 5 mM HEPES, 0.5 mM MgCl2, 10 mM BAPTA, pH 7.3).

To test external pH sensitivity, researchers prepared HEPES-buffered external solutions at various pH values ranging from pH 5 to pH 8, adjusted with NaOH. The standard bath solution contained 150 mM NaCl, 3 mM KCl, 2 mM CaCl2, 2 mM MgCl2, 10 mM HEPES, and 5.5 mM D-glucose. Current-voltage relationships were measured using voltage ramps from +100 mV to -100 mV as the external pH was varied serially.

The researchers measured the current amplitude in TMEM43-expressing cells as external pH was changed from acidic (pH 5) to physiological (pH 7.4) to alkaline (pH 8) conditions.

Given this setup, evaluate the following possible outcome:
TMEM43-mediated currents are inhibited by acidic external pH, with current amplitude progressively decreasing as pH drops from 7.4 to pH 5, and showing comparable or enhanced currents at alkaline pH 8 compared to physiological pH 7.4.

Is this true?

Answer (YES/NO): YES